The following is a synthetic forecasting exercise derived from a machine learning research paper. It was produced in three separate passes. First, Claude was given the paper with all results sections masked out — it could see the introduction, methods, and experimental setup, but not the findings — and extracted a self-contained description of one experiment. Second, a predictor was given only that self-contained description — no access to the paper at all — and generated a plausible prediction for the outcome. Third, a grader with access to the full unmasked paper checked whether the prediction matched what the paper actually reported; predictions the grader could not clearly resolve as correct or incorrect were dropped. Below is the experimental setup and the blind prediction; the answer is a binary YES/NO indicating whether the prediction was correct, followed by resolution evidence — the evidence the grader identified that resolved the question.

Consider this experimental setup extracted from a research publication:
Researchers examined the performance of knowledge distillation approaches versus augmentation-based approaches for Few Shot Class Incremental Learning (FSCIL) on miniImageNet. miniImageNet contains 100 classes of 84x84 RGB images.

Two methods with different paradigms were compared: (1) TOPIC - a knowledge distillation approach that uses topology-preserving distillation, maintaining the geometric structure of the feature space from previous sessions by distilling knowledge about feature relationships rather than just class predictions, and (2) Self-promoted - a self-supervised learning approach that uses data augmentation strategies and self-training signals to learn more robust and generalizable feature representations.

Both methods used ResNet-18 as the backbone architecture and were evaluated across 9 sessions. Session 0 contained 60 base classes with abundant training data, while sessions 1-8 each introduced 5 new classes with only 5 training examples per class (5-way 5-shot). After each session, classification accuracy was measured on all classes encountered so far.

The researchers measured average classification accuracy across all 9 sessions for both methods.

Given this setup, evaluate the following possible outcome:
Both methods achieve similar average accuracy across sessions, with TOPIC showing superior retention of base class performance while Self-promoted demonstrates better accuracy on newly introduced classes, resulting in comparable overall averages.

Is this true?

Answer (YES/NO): NO